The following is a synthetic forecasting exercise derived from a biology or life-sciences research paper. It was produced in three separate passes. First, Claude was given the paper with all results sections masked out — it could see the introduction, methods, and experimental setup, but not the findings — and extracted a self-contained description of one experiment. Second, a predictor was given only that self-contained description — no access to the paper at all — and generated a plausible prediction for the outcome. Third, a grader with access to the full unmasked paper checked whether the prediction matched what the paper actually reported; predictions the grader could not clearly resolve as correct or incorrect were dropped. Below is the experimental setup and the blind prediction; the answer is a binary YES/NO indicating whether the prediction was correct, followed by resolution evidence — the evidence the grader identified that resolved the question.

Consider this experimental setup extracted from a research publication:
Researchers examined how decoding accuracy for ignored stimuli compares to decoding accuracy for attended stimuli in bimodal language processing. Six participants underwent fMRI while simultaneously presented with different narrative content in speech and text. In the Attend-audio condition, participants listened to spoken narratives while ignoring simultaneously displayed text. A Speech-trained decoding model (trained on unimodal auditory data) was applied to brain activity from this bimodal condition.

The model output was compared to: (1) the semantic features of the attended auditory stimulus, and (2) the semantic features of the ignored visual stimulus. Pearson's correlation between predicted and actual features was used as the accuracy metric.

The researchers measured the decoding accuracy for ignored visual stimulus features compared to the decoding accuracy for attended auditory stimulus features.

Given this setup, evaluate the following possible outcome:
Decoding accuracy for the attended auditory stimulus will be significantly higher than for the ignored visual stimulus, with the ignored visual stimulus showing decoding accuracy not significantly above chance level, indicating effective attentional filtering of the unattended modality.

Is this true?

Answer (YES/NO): YES